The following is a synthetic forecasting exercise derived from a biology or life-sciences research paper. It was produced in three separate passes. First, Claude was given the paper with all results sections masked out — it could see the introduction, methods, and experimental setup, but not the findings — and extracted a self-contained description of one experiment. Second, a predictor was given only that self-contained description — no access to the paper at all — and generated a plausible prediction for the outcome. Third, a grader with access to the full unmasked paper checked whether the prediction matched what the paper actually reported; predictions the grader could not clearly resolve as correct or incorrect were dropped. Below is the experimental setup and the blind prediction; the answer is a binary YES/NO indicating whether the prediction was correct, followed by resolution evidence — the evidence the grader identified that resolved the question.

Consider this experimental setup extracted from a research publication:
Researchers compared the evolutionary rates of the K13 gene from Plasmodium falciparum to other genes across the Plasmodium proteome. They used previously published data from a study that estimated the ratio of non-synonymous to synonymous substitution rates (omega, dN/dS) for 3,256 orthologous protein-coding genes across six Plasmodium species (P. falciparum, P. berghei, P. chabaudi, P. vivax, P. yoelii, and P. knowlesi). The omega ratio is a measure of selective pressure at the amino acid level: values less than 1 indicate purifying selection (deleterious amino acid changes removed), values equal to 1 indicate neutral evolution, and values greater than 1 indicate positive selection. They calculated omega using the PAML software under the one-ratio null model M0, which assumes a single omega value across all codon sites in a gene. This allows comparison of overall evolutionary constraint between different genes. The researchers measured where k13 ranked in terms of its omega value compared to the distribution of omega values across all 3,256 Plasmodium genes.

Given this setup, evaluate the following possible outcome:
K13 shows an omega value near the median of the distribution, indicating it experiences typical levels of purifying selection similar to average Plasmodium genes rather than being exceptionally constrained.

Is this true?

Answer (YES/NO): NO